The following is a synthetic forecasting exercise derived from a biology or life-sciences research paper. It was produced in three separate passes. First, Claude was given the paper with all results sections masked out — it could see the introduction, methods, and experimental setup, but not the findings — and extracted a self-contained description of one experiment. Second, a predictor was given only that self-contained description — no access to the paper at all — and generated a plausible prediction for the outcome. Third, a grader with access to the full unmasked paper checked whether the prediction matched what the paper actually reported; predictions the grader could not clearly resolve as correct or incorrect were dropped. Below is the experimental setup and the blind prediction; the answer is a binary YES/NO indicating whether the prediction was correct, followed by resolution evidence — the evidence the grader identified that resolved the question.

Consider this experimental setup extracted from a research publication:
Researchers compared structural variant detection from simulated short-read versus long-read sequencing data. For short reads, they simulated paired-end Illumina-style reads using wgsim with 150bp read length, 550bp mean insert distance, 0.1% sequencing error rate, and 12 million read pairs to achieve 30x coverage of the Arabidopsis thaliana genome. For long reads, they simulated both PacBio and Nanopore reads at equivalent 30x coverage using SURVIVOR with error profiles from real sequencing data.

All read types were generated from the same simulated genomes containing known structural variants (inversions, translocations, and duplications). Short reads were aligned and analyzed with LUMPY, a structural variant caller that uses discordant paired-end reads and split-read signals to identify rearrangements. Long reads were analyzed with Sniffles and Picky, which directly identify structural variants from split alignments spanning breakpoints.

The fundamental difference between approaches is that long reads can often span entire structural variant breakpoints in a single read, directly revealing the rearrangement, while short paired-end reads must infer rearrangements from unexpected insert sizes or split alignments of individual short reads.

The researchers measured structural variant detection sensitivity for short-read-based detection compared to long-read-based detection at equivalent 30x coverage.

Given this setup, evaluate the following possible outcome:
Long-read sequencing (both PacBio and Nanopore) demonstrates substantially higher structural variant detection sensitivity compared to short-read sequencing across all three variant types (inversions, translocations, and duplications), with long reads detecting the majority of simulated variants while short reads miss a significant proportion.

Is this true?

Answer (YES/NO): NO